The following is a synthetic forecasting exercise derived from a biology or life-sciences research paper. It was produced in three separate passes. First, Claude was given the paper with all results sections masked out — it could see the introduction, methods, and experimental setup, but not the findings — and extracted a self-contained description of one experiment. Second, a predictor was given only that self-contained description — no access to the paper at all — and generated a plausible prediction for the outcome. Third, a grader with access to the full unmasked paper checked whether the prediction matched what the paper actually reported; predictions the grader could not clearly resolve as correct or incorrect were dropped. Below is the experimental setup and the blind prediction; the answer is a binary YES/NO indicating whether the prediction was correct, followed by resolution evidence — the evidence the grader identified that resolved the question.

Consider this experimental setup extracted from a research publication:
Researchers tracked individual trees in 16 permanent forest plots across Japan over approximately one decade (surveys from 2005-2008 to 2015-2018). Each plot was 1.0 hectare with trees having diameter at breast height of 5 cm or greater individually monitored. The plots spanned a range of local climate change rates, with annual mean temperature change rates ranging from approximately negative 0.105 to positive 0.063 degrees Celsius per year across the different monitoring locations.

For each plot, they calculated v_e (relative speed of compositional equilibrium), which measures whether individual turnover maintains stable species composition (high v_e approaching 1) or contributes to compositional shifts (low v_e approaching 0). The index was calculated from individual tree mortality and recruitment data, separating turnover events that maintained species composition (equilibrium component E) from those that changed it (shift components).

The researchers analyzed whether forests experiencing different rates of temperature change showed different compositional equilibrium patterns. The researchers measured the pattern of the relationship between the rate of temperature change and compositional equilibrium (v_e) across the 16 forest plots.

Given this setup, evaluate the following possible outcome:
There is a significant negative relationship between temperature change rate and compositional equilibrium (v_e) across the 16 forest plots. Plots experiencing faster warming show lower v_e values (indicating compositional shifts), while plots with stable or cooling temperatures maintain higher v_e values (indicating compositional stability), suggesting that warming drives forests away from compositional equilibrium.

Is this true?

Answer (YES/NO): NO